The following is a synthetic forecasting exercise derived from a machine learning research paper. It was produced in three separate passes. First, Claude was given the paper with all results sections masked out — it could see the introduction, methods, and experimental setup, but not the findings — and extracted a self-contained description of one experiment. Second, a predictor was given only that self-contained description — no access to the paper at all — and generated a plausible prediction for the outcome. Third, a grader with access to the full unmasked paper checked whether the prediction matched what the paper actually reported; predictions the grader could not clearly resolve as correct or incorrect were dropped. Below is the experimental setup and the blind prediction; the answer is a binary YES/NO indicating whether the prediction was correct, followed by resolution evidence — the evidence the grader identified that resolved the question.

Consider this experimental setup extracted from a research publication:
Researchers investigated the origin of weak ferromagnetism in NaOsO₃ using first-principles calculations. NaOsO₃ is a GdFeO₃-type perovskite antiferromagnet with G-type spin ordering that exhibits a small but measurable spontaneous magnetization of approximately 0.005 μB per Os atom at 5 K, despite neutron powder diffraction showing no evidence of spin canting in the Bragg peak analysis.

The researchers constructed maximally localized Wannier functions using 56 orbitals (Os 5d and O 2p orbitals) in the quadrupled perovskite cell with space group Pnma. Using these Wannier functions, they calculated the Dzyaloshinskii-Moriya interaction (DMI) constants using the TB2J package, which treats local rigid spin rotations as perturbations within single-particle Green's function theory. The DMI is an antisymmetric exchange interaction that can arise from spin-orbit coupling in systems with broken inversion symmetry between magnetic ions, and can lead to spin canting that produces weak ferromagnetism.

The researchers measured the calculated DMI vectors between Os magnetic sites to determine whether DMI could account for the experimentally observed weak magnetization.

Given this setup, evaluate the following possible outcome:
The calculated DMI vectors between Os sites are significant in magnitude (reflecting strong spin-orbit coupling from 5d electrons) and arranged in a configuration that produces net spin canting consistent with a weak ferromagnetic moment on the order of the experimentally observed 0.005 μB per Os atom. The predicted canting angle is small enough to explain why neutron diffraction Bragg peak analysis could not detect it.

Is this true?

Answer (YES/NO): YES